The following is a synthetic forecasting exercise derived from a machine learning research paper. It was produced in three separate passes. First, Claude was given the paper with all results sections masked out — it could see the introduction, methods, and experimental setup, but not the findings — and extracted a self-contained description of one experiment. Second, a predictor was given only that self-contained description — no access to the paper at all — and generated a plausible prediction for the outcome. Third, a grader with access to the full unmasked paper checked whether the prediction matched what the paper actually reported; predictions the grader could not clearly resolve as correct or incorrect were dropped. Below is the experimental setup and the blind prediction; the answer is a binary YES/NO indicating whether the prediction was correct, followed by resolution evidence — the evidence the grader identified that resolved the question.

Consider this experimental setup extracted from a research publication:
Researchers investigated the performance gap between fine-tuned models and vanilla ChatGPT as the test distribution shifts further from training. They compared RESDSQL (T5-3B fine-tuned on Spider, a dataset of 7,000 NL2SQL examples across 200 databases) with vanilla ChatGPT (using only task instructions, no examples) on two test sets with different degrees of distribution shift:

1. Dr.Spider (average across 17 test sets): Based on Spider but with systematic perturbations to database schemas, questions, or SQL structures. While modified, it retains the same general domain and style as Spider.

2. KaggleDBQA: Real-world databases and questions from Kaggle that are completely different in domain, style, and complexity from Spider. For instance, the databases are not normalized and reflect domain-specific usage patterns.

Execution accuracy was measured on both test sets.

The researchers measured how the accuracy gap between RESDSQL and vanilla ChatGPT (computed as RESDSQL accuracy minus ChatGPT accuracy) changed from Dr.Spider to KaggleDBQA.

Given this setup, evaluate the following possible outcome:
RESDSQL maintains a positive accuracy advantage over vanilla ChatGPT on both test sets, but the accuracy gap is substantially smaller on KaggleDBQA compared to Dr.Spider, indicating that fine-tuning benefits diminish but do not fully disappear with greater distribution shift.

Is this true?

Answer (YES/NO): NO